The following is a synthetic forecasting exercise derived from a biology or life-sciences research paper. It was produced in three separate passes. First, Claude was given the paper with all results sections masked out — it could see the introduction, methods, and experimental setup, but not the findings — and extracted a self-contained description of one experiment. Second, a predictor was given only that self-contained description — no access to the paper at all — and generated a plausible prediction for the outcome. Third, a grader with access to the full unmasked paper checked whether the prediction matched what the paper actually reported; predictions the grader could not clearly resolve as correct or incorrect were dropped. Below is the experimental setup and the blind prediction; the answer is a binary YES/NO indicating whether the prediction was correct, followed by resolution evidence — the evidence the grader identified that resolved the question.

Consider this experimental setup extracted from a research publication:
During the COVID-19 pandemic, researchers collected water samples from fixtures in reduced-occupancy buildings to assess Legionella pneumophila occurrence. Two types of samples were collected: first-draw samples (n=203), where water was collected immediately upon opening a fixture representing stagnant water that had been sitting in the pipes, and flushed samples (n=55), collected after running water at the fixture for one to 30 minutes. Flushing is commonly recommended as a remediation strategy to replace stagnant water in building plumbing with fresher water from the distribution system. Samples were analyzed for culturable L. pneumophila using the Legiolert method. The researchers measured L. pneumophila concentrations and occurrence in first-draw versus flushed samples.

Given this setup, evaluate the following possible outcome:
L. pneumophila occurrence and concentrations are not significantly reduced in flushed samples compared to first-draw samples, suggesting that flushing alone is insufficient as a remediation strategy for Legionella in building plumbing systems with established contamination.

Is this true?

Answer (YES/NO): YES